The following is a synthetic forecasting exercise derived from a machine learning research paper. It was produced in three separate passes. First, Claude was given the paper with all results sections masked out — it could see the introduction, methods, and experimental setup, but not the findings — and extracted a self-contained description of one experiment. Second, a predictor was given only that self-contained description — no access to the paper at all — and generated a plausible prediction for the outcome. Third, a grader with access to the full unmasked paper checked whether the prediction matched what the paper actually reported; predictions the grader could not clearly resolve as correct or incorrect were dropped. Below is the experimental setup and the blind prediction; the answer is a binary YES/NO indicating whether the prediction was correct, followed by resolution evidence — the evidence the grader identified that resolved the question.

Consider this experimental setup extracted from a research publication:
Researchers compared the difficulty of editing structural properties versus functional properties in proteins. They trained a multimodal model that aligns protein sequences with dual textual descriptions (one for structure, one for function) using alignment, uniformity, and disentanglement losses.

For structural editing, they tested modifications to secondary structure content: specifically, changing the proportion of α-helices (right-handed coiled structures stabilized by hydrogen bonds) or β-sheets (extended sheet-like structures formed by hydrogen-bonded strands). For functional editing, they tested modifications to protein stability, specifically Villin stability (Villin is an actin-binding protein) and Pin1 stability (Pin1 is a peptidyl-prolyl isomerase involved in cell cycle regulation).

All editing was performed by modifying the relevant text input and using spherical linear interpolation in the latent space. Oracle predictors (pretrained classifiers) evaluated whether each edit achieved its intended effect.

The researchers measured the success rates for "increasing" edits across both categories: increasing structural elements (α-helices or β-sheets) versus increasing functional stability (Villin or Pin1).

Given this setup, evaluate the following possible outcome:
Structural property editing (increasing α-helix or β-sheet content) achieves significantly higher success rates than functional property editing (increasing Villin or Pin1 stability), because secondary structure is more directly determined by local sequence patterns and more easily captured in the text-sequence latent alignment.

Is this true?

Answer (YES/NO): YES